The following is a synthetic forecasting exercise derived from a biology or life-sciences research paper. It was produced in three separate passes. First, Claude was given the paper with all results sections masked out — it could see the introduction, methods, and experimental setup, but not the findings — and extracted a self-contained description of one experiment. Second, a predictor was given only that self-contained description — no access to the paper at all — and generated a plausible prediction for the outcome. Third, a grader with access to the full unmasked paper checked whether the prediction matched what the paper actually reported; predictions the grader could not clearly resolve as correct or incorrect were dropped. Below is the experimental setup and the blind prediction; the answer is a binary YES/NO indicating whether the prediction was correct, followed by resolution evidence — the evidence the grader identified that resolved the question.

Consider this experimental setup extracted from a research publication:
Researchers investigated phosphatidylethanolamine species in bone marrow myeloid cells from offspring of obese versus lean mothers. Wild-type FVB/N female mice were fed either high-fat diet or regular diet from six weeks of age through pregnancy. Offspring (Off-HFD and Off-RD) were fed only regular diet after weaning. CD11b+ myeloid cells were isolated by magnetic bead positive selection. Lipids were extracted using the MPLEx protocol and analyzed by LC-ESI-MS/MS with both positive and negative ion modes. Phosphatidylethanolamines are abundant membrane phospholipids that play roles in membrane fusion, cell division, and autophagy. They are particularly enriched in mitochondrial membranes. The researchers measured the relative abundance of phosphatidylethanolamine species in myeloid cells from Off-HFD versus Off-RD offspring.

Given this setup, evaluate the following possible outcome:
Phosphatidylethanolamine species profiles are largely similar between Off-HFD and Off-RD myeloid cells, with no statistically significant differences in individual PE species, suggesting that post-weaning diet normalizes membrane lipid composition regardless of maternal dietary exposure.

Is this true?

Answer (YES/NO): NO